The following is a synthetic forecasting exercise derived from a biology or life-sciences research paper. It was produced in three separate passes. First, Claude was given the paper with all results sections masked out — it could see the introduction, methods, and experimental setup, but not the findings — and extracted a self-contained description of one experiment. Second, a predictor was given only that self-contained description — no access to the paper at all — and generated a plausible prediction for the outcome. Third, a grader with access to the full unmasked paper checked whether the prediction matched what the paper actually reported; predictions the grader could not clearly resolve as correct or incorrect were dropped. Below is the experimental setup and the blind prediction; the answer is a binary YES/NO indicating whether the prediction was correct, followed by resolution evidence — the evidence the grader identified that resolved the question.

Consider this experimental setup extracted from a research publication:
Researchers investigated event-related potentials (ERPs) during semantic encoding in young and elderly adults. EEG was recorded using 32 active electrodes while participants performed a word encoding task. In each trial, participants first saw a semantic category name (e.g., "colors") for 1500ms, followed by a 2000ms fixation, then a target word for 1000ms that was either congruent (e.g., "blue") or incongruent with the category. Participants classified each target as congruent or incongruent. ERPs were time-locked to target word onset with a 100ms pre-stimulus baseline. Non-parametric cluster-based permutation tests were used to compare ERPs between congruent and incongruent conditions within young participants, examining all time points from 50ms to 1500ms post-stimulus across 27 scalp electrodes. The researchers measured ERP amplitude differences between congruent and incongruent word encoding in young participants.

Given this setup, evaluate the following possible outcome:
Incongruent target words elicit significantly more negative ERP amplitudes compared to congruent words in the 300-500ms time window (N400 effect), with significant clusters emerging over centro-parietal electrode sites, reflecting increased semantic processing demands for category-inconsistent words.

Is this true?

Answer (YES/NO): NO